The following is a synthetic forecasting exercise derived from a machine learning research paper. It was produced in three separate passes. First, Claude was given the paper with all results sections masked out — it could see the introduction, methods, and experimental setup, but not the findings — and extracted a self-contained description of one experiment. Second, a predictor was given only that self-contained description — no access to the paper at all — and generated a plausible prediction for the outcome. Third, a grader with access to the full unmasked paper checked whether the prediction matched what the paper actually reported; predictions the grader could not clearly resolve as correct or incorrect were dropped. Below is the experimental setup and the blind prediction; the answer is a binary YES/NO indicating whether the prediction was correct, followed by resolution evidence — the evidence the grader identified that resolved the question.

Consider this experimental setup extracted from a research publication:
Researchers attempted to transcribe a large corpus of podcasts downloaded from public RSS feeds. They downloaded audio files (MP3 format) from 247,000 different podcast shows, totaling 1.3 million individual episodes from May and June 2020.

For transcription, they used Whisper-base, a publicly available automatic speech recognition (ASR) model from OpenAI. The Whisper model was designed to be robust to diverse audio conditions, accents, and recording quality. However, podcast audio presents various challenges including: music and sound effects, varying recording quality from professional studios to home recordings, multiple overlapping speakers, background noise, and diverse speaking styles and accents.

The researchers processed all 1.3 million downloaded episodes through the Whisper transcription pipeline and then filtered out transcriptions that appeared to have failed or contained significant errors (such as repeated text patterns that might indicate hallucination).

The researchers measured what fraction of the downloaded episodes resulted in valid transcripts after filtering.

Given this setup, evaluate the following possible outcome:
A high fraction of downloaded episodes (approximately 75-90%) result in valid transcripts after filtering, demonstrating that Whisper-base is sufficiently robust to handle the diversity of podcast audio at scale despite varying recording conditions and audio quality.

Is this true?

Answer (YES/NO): YES